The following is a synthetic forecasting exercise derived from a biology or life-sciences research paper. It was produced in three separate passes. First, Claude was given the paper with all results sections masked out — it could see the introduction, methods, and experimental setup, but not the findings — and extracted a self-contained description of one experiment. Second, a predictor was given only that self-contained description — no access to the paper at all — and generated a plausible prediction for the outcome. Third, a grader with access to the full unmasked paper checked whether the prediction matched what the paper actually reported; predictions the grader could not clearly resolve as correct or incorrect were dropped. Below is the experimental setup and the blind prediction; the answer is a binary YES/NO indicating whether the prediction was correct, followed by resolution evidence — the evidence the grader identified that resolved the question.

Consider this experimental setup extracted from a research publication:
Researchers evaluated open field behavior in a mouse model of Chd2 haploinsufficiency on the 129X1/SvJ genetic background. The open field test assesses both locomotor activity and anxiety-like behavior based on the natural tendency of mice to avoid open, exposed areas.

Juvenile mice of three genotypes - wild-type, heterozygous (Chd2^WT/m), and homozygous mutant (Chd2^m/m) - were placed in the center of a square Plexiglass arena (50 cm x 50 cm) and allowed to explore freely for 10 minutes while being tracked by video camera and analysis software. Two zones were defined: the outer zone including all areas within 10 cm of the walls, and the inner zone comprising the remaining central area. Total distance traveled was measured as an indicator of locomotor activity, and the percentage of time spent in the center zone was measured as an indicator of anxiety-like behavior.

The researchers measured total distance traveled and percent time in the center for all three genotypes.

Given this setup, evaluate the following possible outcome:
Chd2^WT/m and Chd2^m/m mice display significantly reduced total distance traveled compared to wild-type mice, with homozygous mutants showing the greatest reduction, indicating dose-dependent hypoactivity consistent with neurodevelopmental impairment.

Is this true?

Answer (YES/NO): NO